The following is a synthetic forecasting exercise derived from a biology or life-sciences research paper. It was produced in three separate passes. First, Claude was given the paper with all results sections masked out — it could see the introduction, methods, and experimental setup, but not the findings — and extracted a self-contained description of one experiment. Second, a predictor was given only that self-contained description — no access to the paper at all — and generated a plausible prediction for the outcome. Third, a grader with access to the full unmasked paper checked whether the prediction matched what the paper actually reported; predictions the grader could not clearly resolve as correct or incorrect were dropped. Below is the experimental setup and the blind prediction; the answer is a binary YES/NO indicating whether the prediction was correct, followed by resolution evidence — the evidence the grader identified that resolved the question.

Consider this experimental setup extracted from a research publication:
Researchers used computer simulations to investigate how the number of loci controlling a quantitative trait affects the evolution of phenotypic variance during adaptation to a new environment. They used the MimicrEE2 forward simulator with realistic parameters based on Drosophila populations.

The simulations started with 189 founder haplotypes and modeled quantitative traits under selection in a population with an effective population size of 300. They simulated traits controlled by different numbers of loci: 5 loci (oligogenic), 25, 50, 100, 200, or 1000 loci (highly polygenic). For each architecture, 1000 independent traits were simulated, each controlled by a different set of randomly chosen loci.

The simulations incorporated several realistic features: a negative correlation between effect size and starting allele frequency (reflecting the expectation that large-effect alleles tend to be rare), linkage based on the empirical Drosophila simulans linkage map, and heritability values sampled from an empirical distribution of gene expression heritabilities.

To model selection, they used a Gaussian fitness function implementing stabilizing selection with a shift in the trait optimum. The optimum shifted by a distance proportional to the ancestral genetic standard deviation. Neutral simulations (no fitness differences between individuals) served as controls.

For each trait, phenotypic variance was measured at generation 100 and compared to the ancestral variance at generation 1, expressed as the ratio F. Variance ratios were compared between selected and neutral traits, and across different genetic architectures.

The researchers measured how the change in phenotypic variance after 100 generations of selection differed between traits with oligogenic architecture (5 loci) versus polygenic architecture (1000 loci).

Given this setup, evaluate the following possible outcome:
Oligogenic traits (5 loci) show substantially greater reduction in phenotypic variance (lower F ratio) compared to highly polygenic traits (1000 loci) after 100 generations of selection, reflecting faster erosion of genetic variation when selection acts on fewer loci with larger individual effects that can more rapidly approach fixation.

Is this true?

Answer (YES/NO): YES